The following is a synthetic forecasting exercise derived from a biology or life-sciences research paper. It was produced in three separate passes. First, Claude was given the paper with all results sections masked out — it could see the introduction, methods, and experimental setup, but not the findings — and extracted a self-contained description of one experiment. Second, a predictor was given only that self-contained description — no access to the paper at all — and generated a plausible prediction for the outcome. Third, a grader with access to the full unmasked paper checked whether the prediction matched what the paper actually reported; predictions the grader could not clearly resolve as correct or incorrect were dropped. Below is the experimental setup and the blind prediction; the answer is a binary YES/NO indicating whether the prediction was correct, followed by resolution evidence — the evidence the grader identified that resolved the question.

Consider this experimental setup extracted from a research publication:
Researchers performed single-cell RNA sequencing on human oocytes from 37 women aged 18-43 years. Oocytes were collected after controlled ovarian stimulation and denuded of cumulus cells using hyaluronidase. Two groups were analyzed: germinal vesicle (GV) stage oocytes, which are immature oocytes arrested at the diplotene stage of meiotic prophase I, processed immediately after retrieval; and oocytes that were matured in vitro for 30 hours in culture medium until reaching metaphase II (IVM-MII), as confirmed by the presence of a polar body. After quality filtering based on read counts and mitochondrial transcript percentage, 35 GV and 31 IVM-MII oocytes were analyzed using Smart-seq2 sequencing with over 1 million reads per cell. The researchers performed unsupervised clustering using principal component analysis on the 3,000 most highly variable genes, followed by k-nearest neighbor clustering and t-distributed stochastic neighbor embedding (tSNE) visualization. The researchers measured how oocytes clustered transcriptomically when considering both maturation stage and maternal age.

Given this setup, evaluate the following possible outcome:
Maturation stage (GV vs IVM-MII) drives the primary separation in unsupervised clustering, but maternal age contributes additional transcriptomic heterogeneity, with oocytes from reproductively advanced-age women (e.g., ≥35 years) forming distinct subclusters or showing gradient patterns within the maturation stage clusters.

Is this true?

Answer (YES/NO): NO